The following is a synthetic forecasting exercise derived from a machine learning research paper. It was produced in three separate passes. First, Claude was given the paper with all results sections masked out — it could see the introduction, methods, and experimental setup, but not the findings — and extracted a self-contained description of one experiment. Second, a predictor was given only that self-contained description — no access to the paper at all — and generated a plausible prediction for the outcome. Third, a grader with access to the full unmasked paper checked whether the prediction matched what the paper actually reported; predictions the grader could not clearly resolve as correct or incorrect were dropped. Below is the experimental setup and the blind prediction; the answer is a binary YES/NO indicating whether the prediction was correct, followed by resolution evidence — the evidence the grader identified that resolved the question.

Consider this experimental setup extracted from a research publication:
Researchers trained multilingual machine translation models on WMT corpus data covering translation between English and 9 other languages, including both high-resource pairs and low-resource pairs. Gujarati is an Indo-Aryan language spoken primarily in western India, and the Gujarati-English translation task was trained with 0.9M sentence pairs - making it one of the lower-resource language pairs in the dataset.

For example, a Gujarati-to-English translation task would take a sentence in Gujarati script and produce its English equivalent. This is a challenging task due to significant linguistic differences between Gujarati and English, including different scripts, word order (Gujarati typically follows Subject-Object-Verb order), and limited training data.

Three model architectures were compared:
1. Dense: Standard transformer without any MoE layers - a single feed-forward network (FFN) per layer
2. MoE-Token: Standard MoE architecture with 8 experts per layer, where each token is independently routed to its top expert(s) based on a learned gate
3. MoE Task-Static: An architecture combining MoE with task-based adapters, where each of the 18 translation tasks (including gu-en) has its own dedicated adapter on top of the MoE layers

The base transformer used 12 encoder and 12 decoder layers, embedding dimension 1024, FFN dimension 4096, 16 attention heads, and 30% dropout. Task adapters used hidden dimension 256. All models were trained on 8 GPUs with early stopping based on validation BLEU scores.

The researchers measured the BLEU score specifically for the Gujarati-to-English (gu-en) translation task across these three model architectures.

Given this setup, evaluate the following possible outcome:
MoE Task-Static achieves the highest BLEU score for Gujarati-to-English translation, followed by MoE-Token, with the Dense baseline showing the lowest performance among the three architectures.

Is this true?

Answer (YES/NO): NO